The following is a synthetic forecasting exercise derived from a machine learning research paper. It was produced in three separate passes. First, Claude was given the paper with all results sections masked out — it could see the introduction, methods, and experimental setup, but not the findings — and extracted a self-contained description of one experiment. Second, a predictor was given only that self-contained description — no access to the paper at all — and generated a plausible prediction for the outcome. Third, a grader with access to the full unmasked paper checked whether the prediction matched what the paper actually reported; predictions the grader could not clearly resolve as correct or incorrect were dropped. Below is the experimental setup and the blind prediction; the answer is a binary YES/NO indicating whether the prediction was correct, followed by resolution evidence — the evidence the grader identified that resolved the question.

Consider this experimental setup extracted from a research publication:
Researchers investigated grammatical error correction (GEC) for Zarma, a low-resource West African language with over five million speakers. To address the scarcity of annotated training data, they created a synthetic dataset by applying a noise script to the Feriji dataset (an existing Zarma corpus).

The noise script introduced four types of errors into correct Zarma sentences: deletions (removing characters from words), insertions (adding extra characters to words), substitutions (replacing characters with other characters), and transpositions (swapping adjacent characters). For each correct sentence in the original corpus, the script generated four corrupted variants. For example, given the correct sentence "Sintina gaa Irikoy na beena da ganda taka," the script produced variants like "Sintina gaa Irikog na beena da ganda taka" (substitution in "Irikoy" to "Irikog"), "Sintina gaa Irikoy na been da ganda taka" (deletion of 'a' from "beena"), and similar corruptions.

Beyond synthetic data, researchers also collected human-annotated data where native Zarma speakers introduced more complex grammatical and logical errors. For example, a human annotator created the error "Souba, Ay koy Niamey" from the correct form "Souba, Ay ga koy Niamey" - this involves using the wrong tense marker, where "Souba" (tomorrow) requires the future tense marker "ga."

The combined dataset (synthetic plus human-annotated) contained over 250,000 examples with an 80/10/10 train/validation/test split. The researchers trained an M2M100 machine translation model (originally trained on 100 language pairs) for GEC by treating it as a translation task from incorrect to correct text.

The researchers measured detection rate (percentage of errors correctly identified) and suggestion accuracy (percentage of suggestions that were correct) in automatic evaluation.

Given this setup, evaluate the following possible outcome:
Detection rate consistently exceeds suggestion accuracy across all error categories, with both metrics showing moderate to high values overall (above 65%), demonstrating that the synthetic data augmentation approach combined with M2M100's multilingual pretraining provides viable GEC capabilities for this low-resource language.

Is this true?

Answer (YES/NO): NO